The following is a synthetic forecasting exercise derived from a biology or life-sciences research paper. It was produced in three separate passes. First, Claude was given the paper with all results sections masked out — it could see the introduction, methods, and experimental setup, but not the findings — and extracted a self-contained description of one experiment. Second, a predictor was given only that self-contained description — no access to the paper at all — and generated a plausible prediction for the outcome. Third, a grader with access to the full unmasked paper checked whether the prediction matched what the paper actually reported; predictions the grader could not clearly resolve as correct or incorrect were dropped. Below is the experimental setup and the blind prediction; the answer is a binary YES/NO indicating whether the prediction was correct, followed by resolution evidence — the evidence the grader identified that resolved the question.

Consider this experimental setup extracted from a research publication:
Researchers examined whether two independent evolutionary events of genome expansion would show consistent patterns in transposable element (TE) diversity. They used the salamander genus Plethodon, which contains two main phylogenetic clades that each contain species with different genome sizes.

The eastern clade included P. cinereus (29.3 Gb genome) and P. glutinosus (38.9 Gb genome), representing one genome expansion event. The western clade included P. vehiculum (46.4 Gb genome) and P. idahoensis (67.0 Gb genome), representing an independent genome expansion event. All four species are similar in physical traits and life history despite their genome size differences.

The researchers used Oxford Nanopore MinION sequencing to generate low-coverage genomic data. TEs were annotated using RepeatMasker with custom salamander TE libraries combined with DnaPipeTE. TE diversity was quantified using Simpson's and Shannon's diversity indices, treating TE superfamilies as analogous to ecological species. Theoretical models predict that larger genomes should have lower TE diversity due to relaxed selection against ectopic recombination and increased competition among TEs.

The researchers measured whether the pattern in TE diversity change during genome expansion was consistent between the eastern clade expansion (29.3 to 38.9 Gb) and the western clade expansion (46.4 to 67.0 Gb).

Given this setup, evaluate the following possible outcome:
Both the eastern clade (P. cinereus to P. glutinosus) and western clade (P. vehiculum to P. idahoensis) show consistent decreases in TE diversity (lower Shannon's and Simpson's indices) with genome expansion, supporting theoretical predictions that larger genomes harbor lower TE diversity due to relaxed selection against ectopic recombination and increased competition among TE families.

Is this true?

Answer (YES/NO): NO